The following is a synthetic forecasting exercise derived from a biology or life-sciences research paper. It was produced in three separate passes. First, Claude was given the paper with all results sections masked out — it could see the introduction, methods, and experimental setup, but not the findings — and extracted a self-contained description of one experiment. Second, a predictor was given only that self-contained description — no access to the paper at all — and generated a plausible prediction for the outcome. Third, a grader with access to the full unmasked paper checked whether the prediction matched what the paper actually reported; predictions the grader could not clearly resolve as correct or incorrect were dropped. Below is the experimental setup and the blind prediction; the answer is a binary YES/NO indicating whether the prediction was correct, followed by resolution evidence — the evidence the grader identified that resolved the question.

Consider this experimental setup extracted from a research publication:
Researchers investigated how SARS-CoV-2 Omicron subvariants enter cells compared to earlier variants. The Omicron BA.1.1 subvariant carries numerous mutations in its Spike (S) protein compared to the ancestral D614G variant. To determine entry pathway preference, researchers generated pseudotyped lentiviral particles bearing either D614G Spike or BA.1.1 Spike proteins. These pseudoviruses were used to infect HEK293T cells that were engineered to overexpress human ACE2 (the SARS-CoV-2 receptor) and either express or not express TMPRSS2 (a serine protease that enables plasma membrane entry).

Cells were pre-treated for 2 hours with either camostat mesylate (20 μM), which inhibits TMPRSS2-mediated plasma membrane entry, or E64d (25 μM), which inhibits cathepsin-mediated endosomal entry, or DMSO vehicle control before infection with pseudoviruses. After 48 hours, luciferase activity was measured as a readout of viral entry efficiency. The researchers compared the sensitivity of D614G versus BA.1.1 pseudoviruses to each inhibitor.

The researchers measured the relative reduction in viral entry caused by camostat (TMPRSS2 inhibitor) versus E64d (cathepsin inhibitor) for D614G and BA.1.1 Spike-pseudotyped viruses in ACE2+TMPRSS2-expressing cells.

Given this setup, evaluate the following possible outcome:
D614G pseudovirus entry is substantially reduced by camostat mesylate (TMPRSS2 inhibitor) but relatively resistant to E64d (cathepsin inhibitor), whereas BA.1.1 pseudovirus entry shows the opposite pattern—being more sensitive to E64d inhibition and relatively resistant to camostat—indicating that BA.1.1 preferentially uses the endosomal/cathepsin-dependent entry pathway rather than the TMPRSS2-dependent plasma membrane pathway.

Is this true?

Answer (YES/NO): YES